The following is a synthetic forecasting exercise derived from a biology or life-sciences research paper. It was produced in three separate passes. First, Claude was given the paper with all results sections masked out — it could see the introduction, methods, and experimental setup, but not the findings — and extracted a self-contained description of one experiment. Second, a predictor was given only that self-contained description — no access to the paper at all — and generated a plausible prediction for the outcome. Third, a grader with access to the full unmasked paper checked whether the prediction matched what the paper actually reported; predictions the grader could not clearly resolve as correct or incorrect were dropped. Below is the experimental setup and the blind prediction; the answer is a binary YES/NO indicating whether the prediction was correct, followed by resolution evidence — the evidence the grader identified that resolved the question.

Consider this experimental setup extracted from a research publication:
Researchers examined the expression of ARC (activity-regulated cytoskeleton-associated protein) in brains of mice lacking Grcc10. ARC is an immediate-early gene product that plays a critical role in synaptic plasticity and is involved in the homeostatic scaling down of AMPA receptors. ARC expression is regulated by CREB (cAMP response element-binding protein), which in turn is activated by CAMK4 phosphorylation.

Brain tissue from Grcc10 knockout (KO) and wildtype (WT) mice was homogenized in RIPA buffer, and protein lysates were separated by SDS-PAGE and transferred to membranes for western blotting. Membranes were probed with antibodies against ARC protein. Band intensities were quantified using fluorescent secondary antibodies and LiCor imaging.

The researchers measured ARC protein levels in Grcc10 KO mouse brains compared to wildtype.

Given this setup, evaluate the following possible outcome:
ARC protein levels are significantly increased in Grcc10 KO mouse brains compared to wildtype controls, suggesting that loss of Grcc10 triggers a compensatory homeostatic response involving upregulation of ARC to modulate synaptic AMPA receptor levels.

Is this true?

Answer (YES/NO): NO